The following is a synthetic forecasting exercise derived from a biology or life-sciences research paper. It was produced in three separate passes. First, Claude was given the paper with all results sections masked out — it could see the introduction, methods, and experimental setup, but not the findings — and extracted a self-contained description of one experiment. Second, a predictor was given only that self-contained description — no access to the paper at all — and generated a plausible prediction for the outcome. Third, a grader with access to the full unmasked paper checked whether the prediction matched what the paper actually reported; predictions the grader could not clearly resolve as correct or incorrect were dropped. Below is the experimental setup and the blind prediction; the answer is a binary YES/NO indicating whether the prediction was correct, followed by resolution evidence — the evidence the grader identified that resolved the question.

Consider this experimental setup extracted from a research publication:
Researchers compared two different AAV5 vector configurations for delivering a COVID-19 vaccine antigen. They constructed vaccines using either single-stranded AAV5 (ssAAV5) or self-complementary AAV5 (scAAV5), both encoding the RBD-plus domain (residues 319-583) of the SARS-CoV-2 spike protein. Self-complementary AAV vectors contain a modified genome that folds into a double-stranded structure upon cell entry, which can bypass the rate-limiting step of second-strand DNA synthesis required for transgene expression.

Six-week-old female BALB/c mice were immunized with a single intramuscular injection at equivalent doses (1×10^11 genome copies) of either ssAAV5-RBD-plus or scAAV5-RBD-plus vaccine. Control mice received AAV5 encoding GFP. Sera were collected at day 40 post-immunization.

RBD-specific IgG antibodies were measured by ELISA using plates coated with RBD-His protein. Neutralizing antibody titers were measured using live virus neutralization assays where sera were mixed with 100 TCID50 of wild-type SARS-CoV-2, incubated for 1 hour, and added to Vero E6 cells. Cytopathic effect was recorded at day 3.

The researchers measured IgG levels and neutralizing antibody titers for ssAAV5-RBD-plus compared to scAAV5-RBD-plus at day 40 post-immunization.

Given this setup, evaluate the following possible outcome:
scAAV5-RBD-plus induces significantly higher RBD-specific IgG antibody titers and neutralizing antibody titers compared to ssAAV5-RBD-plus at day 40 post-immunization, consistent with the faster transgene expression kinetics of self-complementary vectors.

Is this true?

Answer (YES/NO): YES